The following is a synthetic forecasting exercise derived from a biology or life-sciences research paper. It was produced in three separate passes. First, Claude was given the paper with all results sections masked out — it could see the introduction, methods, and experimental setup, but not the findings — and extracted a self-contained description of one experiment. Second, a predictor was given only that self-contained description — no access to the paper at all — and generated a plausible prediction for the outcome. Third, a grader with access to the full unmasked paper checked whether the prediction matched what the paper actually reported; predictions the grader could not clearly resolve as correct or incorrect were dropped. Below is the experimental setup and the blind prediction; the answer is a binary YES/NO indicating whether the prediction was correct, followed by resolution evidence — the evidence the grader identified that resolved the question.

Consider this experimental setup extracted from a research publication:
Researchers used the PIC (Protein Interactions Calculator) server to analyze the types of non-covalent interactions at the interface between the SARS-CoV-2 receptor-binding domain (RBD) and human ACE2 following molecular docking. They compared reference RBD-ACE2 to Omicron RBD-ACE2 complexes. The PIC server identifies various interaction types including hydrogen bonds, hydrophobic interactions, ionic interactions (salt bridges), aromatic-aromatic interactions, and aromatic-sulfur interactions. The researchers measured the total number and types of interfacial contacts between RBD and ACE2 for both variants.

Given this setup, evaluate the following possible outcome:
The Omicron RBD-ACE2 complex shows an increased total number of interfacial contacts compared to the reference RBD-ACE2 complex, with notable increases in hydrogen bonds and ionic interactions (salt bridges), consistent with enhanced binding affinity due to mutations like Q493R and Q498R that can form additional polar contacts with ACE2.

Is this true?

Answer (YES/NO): YES